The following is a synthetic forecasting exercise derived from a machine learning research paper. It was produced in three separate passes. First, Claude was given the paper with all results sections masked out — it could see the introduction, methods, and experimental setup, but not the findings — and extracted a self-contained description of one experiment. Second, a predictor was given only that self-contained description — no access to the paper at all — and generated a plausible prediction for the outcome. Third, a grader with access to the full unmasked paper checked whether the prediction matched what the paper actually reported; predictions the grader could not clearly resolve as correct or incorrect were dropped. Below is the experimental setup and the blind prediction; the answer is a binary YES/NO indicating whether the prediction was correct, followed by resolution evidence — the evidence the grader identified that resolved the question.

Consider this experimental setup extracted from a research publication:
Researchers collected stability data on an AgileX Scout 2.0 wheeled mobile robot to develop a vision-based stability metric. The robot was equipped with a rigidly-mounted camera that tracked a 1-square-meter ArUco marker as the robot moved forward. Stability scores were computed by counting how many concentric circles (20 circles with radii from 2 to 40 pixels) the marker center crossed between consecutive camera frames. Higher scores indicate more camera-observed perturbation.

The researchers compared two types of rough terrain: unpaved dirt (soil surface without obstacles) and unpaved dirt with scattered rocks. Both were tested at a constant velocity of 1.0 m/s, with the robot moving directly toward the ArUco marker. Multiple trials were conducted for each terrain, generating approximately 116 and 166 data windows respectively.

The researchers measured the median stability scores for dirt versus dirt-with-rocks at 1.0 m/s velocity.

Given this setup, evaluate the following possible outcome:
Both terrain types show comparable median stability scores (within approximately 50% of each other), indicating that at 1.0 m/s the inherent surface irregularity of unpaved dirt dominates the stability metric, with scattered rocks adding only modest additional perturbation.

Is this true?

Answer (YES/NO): NO